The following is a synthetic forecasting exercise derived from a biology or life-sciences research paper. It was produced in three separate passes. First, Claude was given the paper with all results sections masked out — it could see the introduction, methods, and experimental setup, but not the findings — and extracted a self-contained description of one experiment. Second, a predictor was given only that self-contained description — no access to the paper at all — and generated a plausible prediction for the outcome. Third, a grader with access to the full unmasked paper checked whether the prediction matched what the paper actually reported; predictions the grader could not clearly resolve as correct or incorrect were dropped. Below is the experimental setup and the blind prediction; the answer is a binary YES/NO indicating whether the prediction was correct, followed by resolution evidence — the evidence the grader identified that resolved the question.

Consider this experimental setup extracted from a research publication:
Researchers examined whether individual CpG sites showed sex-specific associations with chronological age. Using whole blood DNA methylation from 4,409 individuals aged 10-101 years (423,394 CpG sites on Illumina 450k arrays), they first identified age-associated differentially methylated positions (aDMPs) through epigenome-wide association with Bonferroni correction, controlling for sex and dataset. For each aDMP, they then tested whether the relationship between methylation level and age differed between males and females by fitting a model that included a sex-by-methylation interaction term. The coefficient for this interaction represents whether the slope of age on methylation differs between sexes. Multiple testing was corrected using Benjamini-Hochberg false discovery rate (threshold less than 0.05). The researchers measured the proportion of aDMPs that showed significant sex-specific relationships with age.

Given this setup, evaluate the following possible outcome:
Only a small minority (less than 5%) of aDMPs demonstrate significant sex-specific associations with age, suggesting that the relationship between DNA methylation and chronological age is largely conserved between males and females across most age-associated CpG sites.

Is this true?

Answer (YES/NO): YES